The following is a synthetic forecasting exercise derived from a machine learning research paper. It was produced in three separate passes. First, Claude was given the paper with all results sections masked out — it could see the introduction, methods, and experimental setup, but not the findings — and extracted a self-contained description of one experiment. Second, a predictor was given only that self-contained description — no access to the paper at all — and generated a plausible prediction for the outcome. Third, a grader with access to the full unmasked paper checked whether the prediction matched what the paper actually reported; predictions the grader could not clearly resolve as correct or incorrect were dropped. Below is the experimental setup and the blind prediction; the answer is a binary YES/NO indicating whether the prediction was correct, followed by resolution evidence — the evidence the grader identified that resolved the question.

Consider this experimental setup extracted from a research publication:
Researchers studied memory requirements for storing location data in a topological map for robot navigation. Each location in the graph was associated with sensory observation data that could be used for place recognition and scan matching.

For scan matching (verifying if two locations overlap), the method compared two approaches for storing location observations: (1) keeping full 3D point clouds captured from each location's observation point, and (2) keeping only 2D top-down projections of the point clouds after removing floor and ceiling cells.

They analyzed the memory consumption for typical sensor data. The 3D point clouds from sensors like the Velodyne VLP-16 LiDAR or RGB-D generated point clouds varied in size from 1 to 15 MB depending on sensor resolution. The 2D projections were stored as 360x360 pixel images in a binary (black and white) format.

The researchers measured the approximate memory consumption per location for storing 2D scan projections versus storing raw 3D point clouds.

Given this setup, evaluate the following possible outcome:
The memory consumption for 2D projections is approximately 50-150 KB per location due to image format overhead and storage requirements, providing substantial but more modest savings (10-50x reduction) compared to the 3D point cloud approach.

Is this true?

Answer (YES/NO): NO